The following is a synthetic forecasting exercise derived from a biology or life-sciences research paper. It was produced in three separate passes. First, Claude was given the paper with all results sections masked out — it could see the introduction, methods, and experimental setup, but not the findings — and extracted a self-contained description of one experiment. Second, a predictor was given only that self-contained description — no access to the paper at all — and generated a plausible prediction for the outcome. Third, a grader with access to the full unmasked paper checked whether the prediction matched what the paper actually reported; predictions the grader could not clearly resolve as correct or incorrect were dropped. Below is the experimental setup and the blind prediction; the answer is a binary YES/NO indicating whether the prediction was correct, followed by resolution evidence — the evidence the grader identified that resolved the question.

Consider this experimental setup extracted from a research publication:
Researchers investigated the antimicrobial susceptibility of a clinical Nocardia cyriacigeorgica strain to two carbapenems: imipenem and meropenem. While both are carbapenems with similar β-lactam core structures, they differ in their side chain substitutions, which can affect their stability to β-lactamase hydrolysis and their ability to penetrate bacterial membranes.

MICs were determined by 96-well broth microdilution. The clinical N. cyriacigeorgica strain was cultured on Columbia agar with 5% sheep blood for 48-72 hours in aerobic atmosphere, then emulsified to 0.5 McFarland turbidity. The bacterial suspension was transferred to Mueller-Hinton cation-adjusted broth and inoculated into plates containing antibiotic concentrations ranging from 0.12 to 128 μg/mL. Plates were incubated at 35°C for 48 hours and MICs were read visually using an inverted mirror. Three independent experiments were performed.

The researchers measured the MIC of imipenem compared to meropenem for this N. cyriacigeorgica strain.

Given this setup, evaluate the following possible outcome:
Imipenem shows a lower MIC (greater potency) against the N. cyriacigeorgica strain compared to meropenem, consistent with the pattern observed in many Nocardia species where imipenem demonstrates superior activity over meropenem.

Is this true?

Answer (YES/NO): YES